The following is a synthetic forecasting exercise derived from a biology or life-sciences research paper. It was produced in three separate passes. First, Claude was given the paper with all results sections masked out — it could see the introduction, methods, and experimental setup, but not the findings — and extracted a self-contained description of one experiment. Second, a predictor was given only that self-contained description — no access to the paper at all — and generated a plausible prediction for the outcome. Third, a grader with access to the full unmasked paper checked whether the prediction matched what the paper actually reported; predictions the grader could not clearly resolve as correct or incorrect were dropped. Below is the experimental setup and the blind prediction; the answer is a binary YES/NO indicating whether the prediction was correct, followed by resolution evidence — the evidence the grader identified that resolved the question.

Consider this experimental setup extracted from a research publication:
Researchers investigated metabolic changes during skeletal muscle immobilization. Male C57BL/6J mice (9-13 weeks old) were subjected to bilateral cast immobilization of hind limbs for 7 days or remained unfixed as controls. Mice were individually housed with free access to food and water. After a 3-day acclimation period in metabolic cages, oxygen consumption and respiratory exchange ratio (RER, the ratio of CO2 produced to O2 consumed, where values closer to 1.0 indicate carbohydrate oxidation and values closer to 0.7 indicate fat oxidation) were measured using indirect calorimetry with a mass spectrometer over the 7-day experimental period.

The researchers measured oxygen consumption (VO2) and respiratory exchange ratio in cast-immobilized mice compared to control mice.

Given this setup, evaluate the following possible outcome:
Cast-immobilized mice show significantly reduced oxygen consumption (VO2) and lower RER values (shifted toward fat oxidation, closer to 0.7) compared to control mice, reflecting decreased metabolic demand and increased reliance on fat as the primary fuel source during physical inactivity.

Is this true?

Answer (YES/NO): NO